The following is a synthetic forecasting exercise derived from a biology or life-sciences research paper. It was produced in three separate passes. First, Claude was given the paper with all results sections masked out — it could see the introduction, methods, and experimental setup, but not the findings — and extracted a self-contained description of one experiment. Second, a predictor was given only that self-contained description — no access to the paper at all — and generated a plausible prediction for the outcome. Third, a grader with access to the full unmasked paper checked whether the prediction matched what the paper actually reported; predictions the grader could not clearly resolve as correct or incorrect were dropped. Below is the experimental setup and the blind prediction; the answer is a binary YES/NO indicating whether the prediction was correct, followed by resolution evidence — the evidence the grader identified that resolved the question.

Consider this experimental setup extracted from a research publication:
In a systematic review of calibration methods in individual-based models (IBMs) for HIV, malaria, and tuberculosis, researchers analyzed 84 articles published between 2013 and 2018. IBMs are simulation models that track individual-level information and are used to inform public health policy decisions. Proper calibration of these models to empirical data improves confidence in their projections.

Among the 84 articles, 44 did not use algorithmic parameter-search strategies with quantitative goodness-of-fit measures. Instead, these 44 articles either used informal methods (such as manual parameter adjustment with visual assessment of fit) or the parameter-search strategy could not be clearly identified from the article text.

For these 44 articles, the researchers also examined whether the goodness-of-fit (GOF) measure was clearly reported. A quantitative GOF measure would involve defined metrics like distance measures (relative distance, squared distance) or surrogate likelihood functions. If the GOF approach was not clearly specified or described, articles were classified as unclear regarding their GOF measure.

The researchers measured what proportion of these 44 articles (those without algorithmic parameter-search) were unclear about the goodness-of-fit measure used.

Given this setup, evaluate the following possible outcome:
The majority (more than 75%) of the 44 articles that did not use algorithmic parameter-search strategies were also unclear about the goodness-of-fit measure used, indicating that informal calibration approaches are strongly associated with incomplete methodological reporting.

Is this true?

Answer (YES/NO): NO